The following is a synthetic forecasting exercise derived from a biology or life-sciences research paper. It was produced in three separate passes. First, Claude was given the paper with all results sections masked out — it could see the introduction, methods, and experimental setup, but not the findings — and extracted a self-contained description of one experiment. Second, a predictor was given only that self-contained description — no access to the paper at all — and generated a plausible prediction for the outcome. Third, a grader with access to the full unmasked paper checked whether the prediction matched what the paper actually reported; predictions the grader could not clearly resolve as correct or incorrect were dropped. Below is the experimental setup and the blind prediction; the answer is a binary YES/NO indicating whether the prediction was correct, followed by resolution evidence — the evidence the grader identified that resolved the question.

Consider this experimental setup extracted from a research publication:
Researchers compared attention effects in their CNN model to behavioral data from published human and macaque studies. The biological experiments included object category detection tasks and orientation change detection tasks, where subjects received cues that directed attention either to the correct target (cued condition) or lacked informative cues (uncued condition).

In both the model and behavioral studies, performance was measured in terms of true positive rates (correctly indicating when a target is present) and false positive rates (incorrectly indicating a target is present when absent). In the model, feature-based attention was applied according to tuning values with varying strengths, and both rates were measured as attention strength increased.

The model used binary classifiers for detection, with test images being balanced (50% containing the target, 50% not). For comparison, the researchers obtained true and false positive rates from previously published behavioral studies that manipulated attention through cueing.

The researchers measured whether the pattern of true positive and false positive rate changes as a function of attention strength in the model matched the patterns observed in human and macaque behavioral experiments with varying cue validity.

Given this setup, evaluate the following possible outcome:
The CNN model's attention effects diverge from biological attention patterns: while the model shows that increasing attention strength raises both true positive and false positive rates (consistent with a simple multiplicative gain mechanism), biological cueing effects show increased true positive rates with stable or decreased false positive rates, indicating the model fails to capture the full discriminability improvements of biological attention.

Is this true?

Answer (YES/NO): NO